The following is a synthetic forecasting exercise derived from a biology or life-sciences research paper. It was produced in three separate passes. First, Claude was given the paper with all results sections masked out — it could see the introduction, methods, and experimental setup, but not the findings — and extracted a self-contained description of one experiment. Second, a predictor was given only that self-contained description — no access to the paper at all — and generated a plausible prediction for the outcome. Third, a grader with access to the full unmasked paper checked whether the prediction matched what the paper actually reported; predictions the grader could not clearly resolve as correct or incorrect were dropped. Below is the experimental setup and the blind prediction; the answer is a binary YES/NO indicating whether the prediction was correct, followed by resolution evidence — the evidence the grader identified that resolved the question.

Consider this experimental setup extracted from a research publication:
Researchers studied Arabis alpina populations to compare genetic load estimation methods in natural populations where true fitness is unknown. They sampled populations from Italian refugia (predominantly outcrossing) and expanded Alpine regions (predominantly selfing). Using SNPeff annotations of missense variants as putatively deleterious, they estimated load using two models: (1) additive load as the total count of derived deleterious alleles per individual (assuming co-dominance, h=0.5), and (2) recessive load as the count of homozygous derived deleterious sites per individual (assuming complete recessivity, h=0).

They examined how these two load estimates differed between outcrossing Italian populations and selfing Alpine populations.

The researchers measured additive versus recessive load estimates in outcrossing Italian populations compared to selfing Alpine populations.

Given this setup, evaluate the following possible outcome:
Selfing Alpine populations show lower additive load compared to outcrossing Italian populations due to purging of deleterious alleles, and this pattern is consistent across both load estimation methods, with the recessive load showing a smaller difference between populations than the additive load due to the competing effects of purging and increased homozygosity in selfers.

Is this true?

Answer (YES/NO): NO